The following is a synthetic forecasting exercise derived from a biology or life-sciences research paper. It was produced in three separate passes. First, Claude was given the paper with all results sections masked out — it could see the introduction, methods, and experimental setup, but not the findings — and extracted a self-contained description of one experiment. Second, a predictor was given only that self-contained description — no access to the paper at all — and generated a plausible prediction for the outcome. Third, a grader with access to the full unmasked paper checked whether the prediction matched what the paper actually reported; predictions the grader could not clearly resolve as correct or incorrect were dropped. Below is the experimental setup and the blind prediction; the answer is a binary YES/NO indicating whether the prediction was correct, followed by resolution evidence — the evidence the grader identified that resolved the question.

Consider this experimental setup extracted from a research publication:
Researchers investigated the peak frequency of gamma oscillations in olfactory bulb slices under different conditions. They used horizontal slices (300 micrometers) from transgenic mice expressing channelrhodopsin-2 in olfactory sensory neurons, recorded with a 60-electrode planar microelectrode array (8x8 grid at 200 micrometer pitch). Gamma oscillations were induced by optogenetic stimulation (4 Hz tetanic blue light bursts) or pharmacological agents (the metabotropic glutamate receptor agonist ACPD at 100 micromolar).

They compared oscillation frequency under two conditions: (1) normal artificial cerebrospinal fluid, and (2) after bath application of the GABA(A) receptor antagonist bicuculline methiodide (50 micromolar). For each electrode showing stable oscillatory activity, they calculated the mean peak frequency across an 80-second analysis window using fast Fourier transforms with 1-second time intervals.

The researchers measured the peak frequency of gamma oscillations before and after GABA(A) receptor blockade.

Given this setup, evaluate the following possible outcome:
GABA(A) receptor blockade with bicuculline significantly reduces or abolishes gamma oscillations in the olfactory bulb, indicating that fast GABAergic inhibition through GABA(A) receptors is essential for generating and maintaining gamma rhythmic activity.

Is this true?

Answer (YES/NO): NO